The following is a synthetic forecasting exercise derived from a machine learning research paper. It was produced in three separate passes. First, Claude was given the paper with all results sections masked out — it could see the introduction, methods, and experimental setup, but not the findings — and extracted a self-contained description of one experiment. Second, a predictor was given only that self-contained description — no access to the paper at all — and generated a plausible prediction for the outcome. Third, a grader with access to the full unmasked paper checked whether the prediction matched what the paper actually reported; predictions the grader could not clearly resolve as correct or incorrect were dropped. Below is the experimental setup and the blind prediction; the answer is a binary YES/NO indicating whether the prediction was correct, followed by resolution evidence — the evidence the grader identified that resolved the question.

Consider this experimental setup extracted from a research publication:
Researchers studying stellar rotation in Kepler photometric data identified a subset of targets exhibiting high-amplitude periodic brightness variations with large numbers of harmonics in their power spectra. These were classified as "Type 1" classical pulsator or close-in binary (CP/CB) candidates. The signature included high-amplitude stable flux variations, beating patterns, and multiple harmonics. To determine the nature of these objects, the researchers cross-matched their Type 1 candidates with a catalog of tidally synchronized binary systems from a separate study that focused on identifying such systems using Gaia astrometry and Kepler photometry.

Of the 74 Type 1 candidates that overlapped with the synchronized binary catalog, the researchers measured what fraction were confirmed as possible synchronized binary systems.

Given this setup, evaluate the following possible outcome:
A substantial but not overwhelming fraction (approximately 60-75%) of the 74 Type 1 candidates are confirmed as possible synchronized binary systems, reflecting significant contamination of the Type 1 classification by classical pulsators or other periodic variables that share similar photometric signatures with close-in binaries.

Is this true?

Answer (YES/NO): YES